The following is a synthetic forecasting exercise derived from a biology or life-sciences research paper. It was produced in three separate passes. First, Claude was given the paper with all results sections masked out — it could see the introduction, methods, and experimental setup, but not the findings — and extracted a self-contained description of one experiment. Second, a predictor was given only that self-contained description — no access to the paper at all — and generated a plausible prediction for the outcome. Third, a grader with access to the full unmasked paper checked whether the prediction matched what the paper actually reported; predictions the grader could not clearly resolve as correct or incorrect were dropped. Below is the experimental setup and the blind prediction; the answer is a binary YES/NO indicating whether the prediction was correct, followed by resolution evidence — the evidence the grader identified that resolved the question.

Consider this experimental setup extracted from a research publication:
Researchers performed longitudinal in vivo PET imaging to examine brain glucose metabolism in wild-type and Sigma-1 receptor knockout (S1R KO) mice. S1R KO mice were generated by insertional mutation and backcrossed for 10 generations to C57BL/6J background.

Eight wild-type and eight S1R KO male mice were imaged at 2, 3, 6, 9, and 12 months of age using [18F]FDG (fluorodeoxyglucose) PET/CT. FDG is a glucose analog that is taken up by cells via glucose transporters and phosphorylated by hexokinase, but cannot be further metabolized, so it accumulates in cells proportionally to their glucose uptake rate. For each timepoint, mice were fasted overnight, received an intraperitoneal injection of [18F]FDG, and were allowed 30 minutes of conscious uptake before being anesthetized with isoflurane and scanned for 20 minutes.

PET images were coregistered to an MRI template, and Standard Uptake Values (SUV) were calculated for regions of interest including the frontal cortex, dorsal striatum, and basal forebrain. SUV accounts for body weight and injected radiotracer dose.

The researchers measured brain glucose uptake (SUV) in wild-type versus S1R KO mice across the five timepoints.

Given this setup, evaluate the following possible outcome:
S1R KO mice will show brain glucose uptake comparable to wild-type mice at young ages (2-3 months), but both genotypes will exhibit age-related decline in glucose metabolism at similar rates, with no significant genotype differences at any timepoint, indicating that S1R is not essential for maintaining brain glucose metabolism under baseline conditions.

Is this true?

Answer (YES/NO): NO